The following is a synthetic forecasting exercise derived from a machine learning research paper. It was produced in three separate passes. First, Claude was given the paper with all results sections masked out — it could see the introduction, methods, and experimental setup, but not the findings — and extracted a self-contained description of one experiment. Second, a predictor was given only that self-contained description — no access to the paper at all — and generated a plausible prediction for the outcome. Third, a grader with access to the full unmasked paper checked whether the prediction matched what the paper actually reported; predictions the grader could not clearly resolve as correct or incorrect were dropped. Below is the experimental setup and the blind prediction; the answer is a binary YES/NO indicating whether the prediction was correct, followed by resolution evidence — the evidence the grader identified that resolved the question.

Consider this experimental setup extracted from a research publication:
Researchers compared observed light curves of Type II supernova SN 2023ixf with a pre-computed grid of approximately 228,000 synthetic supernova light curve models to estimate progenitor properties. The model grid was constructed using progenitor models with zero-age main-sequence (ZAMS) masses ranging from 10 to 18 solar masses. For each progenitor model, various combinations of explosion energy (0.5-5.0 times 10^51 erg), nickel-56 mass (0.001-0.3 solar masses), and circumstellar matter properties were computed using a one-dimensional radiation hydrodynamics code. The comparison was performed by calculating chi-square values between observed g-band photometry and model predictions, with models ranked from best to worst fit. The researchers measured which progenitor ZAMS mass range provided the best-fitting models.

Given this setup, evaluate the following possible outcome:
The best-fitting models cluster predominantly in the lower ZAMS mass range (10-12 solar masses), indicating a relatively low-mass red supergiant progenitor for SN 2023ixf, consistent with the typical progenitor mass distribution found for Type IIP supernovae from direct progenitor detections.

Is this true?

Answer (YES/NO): YES